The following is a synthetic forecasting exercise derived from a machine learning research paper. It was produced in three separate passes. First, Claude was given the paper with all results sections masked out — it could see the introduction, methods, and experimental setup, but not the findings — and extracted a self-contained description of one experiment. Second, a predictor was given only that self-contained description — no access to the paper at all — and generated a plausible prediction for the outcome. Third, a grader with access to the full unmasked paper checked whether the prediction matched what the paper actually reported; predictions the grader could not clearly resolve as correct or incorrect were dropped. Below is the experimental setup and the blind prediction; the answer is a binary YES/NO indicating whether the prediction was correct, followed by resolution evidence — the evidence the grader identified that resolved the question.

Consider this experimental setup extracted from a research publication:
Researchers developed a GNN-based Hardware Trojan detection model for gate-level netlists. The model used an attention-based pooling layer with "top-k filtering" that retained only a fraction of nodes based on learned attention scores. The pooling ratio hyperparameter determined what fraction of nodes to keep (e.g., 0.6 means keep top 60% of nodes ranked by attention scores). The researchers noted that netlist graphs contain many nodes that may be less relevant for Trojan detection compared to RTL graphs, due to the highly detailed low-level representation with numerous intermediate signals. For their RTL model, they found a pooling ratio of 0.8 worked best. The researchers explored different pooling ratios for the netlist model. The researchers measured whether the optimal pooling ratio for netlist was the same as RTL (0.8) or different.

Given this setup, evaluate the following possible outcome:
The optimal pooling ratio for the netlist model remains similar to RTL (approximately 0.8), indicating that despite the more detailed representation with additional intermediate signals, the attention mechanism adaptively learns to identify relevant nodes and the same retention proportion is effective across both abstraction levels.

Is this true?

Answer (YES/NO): NO